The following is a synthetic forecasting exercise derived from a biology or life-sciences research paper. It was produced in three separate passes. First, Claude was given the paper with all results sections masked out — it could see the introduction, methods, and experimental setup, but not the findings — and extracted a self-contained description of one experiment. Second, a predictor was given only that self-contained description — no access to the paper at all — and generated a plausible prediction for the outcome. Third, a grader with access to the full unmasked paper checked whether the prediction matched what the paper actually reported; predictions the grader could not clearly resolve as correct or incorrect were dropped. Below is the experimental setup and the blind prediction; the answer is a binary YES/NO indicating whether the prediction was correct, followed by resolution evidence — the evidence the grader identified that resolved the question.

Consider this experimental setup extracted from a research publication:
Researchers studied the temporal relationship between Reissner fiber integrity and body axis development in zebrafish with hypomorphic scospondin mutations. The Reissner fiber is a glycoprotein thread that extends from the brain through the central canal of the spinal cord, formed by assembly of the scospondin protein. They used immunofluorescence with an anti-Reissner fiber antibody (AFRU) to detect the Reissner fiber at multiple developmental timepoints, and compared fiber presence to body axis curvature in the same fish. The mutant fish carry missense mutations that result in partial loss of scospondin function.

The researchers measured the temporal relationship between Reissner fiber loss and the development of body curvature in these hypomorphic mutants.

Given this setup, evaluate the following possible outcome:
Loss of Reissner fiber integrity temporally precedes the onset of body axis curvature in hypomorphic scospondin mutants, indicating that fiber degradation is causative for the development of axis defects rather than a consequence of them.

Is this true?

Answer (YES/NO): NO